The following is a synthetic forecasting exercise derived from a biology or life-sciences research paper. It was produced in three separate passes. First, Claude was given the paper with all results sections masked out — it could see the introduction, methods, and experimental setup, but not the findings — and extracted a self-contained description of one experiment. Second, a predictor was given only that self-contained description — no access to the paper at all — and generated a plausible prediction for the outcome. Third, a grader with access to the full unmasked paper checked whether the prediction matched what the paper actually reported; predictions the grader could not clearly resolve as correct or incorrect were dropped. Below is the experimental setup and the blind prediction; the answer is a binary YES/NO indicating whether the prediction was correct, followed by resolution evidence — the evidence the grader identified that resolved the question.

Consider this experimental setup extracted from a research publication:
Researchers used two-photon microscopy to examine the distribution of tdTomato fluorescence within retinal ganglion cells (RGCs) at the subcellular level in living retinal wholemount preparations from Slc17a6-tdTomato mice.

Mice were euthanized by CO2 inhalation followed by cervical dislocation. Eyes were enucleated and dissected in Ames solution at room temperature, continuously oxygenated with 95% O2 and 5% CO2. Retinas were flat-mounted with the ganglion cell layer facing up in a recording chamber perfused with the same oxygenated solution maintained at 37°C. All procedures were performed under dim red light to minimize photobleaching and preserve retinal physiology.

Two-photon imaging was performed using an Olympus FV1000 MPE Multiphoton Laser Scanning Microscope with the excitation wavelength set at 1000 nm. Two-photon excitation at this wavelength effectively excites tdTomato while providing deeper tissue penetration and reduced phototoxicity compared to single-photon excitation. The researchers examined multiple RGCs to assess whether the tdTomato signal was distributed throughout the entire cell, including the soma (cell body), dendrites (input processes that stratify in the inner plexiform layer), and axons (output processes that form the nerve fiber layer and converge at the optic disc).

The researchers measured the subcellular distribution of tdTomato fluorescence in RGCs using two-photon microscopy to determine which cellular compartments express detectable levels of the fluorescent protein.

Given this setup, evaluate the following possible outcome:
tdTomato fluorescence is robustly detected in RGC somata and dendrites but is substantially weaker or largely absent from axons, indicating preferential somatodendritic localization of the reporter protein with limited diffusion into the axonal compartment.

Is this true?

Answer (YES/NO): NO